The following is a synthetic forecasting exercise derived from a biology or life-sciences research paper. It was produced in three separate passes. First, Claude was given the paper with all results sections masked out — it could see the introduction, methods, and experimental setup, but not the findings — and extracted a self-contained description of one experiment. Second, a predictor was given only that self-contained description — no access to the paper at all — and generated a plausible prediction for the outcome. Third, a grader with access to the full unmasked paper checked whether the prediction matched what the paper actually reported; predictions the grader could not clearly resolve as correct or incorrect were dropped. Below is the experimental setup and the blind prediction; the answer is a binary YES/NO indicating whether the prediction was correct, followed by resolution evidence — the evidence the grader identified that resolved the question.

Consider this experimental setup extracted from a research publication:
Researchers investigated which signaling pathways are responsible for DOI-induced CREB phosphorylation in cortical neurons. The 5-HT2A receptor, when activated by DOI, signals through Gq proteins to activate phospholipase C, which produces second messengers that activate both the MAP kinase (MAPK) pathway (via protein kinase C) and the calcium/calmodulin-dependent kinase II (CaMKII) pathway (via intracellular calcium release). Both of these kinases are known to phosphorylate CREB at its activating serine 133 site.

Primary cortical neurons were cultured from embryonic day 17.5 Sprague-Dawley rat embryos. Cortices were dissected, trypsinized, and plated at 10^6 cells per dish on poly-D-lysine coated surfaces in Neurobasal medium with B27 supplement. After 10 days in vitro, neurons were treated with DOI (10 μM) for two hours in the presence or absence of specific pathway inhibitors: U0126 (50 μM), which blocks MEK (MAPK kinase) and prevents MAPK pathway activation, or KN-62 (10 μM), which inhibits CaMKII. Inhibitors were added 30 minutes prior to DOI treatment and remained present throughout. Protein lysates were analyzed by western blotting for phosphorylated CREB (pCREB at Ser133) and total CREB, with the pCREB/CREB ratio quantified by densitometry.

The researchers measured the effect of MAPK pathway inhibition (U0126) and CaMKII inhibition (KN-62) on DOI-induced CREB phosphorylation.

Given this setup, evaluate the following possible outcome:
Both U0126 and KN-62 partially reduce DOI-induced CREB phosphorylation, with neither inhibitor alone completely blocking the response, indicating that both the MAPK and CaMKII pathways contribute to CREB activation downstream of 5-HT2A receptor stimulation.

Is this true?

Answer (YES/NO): NO